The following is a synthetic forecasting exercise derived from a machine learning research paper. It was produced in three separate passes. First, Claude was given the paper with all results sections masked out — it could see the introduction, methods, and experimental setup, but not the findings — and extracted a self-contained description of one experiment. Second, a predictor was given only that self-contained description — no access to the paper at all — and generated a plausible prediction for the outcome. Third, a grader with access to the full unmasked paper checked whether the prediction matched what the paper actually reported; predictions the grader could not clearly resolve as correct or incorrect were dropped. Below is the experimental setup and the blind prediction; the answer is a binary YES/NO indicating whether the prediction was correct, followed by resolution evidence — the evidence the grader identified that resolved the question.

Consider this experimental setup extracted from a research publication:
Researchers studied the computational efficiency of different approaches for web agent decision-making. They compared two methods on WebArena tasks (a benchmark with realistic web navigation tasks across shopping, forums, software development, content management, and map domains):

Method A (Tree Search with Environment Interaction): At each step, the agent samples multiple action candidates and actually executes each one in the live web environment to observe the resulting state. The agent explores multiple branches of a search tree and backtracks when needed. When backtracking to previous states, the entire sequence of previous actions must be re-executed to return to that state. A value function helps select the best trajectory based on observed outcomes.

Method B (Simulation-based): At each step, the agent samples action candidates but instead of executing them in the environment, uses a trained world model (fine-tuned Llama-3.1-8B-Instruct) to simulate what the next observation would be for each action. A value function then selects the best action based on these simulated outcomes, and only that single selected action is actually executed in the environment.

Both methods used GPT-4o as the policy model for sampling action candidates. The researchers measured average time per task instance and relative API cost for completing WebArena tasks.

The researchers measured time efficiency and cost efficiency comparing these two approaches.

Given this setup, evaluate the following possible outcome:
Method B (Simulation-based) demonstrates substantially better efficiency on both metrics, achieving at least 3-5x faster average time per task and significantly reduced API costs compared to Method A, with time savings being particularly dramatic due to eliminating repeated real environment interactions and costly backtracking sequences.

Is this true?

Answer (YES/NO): YES